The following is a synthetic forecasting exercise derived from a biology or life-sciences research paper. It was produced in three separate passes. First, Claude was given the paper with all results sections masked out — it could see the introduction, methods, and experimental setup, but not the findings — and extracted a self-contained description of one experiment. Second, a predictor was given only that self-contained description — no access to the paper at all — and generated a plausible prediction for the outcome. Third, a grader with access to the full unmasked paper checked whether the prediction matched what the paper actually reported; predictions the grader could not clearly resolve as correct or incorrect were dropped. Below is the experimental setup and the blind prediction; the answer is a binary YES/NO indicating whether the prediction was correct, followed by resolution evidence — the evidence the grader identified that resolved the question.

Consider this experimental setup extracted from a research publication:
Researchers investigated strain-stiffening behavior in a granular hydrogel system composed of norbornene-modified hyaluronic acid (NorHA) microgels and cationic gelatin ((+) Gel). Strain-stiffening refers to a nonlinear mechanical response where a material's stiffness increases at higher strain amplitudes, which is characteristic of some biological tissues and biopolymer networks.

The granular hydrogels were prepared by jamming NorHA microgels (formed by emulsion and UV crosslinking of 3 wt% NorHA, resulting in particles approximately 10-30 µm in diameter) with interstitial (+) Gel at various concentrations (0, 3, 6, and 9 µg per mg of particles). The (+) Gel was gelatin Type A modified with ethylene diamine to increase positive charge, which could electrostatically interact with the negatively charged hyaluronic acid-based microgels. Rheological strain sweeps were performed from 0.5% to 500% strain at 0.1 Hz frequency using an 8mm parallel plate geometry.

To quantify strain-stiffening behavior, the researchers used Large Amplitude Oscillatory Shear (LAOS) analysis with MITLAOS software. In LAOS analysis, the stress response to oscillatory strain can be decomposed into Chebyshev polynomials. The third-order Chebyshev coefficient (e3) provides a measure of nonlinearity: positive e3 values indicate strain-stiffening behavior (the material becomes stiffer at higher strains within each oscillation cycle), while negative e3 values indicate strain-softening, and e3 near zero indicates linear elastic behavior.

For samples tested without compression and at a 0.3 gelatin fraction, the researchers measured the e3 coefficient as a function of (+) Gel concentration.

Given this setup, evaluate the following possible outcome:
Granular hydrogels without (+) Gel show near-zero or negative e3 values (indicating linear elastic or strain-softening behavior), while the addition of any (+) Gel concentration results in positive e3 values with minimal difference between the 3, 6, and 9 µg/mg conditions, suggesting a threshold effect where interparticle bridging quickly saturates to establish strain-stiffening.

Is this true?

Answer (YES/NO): NO